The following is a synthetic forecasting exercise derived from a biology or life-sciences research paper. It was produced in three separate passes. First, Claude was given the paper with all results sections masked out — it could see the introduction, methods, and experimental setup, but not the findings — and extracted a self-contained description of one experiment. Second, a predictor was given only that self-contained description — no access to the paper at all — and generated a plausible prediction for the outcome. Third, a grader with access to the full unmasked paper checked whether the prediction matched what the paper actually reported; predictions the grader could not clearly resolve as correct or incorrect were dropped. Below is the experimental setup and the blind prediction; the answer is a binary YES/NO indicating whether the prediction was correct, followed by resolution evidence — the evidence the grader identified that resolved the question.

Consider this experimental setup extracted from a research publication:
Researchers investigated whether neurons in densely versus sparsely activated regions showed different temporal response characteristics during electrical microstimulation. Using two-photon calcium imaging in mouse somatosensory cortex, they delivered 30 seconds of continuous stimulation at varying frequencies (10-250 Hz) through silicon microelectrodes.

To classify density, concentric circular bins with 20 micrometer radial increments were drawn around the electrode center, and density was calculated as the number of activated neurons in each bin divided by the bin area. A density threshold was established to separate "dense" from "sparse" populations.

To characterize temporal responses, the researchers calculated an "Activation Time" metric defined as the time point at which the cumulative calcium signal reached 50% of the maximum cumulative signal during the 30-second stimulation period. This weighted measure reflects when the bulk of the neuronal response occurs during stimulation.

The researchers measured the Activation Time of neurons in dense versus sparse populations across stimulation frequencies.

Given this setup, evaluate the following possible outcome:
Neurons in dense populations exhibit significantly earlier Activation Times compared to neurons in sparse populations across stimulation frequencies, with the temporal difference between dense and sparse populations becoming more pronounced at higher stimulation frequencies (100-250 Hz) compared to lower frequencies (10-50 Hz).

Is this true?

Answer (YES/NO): NO